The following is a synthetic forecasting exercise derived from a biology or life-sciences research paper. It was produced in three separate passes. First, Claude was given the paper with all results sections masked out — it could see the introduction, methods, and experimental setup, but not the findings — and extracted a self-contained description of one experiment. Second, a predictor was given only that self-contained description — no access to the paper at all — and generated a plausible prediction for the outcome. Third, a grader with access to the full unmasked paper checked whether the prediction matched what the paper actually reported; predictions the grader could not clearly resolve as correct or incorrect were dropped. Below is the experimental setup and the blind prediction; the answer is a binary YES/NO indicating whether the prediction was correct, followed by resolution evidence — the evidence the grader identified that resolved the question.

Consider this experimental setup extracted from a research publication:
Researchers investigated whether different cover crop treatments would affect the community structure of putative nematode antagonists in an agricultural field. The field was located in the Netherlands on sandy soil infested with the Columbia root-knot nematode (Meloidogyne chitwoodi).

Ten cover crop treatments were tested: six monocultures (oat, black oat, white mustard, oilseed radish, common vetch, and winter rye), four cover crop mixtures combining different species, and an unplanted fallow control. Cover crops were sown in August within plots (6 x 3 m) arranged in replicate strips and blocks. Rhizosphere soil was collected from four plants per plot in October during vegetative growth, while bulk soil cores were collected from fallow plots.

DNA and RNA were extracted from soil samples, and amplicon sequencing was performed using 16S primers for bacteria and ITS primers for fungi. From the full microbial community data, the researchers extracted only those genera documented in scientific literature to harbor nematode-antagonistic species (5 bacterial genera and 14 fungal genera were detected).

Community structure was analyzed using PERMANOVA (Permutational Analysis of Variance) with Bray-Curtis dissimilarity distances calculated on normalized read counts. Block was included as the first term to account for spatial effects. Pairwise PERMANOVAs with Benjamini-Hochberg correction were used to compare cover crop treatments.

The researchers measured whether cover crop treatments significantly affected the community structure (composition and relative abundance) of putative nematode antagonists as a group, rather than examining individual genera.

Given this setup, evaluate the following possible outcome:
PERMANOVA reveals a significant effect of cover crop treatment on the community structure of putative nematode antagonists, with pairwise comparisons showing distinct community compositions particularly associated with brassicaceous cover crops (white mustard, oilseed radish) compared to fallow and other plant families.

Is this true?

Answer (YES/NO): NO